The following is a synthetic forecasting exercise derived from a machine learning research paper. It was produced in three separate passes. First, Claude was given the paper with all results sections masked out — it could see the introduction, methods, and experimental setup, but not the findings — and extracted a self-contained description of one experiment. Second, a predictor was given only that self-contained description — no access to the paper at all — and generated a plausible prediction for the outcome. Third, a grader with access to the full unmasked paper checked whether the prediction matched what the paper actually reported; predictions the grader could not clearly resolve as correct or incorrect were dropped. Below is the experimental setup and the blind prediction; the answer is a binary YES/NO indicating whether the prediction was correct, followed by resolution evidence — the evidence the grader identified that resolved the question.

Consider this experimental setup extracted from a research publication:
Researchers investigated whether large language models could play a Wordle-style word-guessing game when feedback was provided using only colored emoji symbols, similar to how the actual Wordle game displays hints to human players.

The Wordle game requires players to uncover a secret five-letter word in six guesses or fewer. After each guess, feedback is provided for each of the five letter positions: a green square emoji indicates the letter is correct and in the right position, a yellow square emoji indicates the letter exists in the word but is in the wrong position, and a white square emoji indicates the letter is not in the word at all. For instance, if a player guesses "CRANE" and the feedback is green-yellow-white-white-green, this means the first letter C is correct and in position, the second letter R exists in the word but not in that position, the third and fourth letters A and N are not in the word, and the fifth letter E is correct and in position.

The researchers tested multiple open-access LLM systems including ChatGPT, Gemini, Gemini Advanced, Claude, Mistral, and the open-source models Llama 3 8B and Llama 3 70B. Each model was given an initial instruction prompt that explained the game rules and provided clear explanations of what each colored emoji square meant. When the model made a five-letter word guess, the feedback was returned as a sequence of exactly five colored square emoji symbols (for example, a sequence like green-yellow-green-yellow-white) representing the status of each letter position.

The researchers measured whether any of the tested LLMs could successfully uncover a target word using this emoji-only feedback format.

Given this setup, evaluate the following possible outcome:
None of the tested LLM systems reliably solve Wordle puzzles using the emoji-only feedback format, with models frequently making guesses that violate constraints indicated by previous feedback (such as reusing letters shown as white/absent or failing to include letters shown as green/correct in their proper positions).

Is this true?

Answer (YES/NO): NO